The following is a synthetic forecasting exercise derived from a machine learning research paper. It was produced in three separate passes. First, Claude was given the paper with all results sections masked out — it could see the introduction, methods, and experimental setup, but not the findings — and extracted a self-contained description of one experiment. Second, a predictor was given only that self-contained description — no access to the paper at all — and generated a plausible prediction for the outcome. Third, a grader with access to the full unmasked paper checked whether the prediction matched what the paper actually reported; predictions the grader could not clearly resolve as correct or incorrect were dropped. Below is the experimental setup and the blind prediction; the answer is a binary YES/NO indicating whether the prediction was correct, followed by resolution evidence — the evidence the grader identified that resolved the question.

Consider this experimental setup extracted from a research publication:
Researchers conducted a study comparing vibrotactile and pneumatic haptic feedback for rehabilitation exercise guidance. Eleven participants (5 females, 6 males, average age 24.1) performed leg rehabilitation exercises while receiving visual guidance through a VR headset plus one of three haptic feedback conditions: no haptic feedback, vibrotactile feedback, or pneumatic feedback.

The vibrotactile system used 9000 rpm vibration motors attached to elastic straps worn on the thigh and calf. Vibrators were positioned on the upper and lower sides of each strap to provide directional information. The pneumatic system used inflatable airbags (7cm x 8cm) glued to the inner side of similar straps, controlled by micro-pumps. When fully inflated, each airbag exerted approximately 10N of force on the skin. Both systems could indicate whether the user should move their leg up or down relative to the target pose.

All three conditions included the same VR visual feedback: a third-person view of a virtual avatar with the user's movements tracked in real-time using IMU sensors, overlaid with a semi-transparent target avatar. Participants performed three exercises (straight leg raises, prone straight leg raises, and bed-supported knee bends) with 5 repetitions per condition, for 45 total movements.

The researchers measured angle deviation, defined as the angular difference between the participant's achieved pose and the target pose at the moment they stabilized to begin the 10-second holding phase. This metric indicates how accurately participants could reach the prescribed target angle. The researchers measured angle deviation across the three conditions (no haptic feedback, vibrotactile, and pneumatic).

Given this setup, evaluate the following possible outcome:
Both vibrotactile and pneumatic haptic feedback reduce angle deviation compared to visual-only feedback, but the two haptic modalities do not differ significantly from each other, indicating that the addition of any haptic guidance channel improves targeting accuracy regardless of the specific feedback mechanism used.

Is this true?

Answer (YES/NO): YES